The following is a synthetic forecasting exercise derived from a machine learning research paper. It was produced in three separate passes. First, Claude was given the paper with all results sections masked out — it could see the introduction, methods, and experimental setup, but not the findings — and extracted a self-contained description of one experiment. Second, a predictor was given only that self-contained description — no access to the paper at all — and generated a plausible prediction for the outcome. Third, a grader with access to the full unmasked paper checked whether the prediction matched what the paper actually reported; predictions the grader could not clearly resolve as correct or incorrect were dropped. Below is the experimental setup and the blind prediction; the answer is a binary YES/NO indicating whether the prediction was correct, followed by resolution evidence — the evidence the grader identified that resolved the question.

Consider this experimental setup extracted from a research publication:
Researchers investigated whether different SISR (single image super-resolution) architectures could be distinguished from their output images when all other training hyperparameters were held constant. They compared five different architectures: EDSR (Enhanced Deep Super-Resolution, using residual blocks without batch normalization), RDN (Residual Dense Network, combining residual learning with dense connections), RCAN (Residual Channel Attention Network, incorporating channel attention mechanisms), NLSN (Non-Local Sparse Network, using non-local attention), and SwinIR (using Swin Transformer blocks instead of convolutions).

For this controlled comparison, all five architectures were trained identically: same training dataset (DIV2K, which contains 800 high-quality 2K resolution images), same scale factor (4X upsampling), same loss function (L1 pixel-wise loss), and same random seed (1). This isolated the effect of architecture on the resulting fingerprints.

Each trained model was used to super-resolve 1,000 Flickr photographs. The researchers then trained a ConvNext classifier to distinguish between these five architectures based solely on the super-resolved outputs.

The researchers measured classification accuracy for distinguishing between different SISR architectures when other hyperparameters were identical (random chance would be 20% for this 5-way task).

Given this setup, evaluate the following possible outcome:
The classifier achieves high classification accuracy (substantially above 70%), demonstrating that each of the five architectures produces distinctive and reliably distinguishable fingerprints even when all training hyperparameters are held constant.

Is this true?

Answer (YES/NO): YES